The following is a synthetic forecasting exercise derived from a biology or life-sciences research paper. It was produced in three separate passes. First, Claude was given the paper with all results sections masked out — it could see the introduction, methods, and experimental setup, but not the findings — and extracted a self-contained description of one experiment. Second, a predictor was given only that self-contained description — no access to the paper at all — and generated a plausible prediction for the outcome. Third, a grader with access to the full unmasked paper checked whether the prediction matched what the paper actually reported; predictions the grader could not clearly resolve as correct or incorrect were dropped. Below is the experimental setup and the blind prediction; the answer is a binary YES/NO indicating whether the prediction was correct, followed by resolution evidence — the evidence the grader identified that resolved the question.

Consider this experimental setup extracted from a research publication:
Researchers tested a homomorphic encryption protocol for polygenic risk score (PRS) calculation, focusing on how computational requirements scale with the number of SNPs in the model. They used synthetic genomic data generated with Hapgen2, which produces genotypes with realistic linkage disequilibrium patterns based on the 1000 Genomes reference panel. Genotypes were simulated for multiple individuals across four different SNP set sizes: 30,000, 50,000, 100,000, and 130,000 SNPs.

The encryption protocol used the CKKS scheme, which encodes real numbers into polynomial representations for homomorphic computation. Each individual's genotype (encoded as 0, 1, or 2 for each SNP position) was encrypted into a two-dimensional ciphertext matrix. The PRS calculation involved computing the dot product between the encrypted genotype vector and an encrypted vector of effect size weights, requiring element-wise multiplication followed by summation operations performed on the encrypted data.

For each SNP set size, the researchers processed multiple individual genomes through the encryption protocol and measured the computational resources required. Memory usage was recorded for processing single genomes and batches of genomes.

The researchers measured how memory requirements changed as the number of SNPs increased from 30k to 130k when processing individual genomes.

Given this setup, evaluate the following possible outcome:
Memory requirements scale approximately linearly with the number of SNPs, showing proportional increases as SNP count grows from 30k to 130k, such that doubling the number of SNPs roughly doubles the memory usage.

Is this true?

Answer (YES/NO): YES